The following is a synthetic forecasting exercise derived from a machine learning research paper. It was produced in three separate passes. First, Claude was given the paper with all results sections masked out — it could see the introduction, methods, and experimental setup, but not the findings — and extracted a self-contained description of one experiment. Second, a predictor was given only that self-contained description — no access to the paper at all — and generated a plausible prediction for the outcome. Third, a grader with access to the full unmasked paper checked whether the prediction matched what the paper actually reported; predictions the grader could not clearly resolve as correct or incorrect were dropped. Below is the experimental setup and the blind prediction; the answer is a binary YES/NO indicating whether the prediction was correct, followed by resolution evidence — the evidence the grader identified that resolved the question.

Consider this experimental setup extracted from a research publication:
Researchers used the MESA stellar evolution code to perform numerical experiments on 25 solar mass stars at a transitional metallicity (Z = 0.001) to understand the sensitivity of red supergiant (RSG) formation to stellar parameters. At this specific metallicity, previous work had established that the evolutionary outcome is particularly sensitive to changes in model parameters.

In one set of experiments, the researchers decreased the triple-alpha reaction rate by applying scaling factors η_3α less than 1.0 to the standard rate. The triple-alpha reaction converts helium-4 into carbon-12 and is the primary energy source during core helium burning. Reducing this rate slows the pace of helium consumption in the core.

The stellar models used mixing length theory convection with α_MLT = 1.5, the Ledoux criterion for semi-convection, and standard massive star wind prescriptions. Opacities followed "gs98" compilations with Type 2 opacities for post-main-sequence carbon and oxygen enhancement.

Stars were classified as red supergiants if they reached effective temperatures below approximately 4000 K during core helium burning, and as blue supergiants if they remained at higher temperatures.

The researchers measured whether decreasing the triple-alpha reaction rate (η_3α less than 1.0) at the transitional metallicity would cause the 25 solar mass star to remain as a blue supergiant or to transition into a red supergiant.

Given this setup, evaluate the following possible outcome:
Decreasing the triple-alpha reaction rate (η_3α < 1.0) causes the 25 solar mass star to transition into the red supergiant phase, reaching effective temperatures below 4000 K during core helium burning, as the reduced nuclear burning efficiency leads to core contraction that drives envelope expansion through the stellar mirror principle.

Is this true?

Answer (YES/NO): YES